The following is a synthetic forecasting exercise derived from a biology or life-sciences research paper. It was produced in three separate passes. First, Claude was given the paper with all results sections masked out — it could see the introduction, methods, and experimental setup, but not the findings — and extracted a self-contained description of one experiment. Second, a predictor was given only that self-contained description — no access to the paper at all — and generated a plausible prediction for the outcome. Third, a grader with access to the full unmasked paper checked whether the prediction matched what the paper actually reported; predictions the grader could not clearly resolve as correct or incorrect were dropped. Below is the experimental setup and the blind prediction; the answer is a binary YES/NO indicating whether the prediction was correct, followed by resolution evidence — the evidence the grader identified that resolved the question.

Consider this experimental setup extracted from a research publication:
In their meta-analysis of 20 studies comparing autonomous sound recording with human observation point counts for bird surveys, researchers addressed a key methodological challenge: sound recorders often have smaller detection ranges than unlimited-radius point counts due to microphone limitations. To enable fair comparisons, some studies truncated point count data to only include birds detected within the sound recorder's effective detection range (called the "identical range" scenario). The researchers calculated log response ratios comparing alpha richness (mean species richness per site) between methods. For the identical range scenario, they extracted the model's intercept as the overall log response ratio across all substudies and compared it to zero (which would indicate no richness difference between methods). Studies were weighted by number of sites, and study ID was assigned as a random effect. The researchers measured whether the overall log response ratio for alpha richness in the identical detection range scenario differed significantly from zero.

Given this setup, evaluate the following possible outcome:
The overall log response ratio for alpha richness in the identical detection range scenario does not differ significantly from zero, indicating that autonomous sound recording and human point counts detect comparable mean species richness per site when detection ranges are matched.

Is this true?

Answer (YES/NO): YES